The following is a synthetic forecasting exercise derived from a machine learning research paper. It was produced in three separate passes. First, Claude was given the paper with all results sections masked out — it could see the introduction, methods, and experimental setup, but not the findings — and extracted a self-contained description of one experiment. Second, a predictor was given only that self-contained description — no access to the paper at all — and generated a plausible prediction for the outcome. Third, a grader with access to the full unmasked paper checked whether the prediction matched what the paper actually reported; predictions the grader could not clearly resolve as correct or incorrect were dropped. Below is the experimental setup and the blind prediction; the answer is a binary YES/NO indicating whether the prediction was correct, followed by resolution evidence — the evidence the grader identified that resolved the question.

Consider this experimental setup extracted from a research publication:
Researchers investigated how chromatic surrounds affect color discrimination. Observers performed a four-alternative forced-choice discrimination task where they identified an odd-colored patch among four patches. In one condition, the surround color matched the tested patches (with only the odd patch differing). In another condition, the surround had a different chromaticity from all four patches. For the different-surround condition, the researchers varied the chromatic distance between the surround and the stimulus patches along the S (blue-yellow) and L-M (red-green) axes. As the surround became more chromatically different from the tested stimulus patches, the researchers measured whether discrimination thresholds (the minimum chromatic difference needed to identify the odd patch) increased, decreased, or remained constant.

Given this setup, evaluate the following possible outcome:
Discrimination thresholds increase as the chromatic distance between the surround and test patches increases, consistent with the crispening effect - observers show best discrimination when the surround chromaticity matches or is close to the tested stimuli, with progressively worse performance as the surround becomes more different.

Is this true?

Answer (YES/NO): YES